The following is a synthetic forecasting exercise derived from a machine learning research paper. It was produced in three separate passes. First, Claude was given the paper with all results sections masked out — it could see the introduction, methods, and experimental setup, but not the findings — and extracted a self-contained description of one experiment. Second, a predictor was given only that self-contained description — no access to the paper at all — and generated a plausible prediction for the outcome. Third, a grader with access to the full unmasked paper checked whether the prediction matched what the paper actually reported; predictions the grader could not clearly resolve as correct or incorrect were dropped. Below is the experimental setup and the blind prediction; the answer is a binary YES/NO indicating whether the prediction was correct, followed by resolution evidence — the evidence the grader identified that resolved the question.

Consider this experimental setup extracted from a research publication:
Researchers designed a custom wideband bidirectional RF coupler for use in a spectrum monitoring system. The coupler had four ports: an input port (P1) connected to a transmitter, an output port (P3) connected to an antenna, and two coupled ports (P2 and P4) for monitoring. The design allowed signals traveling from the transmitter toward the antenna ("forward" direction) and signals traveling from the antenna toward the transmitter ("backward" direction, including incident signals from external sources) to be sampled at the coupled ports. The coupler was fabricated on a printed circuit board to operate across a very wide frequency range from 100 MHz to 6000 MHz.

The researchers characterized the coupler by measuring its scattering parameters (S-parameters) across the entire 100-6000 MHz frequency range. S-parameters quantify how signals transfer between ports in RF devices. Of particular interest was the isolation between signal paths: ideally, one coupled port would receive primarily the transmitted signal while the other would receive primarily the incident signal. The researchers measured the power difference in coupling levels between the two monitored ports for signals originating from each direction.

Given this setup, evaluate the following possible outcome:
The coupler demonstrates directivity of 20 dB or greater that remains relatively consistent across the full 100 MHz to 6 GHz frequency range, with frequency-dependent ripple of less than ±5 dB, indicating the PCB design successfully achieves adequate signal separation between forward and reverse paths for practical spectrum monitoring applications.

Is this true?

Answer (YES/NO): NO